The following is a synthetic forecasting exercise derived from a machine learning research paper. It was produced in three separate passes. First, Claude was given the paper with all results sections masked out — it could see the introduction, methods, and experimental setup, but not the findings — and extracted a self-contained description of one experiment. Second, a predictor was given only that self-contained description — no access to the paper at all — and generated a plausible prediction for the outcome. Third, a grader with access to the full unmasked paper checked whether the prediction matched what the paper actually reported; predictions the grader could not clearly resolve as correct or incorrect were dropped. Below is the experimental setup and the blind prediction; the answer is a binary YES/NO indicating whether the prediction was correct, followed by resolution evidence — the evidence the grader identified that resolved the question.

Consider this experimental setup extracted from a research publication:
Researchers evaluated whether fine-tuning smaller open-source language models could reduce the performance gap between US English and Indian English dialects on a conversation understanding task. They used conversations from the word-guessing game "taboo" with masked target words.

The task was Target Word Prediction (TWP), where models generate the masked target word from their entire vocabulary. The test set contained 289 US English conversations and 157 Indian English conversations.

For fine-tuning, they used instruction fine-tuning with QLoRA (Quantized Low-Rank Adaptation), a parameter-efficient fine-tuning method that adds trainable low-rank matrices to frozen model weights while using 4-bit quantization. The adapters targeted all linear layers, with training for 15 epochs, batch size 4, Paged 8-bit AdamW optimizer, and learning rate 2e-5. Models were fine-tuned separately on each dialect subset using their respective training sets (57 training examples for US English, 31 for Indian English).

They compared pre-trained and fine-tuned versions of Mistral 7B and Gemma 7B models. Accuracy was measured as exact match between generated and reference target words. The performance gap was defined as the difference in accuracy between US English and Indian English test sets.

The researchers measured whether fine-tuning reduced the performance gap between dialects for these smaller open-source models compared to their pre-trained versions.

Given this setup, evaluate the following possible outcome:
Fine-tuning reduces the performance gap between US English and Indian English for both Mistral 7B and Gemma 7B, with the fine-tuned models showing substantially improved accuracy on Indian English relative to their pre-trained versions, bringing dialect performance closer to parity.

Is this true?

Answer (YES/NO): NO